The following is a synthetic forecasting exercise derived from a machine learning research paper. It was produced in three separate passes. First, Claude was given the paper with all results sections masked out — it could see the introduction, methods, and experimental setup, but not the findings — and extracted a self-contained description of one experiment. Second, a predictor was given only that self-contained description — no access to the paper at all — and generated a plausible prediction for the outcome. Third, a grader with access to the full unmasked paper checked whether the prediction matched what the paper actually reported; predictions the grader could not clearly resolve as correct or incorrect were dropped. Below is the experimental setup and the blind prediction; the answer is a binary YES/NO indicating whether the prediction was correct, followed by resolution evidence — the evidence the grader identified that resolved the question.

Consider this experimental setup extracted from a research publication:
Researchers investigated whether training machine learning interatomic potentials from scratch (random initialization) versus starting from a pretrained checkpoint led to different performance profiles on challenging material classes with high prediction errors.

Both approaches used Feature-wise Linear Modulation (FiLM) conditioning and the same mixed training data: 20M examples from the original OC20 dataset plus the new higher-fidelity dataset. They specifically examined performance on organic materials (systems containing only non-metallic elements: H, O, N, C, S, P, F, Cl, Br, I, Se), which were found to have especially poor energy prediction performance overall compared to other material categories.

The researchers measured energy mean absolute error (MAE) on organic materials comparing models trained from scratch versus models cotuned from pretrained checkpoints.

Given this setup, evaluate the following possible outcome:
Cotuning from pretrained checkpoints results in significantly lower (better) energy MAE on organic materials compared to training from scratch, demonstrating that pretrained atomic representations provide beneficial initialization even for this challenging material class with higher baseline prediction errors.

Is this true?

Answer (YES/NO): NO